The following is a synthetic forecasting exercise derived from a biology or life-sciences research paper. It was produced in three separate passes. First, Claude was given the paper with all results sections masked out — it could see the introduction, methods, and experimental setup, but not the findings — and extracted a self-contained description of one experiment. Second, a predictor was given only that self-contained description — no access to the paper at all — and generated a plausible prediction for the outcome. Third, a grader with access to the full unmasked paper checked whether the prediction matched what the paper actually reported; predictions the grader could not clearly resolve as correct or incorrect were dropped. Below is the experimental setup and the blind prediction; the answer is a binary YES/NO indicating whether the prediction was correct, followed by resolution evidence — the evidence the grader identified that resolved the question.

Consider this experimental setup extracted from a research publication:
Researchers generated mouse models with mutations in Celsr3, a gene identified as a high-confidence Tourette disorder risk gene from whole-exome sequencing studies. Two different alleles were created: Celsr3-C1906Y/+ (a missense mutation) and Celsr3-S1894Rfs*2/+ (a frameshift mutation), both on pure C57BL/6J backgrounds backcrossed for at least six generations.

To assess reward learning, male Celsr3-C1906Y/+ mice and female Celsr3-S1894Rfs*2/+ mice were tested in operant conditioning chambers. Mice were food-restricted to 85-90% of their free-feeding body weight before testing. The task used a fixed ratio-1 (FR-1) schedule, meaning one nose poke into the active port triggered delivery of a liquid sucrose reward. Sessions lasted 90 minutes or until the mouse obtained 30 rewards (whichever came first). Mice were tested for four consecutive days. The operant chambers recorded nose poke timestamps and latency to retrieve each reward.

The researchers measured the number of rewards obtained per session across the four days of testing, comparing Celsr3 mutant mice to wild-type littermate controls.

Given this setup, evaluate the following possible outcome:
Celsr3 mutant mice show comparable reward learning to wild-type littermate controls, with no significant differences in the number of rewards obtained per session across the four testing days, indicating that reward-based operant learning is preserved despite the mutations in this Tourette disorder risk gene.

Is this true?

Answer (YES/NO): NO